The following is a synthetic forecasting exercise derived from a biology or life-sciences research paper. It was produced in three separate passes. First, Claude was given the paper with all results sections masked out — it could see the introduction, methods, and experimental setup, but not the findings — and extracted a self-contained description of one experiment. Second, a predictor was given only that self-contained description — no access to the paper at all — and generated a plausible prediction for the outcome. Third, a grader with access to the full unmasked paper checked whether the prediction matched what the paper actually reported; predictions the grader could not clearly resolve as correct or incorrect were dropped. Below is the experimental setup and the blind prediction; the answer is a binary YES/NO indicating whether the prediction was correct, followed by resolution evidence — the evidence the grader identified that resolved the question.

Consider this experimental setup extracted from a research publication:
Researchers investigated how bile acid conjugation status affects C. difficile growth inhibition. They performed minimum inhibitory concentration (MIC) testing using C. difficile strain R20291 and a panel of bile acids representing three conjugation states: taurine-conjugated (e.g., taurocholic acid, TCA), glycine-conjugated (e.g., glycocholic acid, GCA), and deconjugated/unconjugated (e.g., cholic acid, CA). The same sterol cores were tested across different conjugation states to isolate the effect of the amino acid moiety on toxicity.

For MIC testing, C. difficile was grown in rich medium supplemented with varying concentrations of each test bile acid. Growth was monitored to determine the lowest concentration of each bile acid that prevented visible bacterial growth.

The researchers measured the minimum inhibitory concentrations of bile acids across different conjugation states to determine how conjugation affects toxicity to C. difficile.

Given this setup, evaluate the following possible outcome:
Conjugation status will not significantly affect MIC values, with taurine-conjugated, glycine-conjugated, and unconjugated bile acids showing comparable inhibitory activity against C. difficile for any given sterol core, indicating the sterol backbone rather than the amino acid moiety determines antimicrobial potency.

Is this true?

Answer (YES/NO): NO